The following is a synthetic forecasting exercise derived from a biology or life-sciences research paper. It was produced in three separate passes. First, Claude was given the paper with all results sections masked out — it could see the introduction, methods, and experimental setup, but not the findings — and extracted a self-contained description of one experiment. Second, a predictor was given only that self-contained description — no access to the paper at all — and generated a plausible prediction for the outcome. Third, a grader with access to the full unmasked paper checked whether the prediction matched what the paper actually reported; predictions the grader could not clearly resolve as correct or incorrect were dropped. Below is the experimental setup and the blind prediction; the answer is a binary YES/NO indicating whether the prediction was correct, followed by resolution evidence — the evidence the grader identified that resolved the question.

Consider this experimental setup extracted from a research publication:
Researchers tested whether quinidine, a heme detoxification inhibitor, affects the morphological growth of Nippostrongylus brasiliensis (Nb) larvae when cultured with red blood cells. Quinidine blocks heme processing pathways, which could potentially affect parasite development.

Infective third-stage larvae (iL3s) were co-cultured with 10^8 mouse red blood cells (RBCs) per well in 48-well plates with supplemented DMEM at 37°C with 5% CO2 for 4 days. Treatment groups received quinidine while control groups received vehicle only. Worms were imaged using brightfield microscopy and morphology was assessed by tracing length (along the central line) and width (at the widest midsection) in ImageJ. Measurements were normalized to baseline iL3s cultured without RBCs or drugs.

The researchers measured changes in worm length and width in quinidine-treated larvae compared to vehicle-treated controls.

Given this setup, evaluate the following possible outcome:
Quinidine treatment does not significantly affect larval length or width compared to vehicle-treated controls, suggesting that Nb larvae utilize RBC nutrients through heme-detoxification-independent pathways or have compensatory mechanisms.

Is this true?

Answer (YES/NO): NO